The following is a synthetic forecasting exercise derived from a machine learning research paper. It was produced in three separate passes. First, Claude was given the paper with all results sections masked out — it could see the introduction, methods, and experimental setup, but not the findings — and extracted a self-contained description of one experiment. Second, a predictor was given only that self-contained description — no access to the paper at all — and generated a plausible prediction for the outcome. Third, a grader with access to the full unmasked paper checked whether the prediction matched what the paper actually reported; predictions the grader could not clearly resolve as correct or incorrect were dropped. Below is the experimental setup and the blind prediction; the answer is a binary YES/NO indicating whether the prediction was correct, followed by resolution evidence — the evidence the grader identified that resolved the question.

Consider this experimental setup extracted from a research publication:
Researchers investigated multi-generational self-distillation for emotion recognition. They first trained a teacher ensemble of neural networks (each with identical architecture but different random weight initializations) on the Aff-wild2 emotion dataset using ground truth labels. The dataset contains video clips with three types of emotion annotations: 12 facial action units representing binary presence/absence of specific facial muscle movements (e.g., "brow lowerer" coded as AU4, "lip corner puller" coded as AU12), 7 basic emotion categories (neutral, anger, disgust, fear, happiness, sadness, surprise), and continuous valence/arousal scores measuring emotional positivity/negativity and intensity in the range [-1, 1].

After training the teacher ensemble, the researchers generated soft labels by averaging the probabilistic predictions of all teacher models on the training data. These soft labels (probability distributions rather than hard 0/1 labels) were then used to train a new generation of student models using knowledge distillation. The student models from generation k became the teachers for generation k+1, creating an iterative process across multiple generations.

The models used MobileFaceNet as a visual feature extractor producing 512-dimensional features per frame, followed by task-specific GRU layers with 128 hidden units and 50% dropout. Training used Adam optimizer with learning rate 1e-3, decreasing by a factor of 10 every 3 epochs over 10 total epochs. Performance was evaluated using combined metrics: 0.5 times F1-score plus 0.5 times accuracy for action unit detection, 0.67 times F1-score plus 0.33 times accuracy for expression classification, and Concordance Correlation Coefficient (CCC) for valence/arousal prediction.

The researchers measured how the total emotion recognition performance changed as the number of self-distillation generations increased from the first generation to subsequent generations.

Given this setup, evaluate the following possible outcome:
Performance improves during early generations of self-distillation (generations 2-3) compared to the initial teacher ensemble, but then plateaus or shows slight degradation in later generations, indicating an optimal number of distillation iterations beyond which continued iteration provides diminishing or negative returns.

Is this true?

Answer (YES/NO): YES